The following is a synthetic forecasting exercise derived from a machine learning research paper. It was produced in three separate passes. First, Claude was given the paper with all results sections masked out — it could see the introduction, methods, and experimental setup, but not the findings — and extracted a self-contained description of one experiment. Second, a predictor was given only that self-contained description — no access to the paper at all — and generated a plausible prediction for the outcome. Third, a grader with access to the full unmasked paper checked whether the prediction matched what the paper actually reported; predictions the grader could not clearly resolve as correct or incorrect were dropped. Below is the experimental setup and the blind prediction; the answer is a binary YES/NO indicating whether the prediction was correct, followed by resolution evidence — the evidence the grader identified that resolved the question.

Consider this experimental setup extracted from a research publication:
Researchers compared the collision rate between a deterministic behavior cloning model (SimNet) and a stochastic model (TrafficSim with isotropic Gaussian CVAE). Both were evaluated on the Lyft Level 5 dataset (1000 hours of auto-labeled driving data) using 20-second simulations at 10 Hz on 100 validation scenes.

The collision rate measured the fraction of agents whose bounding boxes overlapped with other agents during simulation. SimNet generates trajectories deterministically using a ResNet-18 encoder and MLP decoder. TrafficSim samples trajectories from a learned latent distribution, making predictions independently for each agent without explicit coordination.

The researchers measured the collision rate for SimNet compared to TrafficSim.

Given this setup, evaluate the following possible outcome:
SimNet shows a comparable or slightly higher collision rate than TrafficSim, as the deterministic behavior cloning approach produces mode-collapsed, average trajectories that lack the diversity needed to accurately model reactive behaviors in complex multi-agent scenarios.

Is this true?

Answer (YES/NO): NO